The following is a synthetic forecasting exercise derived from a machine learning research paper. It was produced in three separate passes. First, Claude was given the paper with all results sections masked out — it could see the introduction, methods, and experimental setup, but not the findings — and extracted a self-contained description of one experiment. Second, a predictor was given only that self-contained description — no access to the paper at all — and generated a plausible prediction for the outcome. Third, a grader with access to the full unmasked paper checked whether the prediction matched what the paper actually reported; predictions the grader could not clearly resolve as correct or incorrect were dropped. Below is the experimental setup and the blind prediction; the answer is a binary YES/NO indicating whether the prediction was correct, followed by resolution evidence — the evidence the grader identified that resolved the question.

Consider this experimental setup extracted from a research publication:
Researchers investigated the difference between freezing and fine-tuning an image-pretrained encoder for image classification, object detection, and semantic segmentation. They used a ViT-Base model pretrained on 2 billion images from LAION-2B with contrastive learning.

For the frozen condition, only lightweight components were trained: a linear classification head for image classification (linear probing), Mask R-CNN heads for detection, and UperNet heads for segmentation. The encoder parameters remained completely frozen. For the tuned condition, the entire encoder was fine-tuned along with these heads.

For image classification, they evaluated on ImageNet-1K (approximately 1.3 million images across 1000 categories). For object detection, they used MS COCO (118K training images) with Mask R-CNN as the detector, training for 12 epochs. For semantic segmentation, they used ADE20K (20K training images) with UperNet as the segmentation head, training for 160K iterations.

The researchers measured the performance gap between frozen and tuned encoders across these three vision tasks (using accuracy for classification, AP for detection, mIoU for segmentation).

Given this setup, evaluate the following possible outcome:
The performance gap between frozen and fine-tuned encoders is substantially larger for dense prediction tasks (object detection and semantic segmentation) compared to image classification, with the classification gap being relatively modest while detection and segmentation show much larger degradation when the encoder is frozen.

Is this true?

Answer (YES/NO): YES